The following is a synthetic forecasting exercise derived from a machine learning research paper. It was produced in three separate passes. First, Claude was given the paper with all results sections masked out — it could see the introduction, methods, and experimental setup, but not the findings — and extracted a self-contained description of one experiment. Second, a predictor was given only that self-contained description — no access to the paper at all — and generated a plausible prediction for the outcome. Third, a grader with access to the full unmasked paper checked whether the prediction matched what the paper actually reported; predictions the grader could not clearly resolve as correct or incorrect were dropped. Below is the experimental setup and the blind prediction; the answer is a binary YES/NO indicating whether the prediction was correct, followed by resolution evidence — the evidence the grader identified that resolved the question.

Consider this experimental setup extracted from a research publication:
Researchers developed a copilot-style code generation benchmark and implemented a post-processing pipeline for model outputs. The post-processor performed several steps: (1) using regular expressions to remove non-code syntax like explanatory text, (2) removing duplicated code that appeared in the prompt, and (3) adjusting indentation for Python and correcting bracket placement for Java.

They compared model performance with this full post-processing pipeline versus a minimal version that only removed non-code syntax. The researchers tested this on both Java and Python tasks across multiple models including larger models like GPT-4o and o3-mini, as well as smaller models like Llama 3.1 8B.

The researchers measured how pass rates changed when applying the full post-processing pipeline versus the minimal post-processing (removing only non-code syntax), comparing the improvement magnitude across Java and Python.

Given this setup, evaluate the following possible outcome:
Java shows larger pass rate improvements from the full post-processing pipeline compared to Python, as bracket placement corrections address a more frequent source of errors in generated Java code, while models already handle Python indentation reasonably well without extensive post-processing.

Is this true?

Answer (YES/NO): YES